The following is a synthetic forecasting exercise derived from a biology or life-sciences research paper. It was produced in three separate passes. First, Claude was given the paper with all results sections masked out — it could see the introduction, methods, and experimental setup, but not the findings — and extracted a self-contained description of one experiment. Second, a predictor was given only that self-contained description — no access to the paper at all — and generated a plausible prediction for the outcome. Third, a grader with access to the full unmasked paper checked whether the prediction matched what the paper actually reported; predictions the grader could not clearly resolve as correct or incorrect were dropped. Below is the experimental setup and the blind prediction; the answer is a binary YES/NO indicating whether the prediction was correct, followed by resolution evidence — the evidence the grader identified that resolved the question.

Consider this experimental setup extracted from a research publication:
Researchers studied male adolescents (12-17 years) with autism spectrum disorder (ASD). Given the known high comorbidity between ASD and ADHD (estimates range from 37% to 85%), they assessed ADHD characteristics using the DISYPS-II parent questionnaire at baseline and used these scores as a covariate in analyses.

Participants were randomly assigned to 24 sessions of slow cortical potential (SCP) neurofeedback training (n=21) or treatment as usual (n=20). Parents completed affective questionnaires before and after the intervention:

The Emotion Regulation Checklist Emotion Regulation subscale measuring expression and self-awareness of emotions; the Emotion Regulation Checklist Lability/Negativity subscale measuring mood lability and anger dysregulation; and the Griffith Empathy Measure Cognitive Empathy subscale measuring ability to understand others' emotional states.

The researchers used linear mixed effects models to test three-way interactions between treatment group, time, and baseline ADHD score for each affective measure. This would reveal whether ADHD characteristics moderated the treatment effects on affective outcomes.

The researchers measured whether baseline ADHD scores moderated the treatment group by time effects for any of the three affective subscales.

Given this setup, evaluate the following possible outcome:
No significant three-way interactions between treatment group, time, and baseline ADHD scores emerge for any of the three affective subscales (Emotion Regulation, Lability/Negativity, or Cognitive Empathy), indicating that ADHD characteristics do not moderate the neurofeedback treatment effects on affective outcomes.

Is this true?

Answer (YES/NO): YES